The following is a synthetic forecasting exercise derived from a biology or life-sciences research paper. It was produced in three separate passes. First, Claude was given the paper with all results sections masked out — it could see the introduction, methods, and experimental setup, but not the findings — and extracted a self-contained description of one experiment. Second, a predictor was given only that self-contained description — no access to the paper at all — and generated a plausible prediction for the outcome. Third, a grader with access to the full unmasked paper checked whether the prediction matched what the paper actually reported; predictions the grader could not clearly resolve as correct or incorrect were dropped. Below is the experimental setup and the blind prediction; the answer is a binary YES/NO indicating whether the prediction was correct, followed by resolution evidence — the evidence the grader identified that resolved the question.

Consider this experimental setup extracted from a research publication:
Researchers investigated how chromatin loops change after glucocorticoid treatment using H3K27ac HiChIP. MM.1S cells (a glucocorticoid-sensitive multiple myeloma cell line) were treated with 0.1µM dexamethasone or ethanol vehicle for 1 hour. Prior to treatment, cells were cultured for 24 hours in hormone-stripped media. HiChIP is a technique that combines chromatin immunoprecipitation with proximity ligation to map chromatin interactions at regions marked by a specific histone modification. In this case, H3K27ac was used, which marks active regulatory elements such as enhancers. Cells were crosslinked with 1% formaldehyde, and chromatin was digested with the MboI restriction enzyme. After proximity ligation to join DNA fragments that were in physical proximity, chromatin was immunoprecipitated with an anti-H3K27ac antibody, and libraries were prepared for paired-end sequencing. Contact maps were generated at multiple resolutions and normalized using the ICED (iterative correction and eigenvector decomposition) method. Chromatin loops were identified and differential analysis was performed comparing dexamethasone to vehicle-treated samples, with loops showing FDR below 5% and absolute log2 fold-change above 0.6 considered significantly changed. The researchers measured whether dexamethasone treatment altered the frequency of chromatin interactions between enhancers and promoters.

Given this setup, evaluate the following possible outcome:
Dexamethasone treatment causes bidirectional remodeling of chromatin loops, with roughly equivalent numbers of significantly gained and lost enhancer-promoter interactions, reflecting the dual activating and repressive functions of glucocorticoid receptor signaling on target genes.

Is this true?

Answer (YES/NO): NO